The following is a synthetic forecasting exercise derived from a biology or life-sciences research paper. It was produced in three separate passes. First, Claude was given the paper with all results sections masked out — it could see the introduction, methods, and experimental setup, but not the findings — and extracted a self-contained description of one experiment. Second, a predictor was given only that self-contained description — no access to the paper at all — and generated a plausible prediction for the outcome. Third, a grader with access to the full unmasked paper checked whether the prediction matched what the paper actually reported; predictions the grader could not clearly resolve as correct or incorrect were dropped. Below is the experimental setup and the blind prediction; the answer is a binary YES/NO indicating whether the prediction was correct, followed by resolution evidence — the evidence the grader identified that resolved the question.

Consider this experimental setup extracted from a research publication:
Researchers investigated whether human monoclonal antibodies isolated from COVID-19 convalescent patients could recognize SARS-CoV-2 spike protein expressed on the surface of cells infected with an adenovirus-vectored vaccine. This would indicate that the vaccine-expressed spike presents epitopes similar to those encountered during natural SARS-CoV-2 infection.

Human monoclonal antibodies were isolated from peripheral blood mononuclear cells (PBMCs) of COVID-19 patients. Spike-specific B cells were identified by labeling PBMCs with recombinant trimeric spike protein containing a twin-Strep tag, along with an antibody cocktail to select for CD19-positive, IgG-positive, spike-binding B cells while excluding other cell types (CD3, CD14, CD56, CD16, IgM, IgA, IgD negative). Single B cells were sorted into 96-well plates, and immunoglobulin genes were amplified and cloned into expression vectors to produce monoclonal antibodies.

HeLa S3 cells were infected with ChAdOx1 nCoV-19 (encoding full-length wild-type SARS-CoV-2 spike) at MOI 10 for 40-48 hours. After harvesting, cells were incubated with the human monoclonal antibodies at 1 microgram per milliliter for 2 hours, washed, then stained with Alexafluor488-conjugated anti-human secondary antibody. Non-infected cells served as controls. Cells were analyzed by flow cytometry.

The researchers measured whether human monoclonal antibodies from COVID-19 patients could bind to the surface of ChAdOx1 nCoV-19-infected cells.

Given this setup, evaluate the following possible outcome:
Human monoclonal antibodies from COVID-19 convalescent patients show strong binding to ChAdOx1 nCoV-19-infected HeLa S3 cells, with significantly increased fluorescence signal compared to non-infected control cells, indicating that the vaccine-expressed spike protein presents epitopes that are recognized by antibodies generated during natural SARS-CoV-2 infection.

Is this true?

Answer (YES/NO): YES